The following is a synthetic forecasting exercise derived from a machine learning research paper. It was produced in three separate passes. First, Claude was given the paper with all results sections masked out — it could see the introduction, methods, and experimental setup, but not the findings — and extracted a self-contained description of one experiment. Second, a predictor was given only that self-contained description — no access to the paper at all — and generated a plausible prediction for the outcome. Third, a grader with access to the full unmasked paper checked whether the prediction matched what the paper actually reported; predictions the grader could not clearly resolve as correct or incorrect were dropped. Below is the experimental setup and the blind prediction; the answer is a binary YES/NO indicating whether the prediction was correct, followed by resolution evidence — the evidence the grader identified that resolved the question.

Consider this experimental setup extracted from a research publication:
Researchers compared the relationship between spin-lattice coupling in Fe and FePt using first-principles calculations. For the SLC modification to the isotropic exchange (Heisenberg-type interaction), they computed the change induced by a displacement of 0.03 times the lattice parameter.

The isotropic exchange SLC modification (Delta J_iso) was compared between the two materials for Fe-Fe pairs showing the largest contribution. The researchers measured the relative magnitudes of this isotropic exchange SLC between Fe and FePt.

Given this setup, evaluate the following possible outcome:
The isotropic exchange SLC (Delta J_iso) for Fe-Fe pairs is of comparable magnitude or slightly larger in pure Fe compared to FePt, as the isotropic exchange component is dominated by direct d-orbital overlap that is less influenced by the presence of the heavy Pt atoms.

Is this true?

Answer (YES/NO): NO